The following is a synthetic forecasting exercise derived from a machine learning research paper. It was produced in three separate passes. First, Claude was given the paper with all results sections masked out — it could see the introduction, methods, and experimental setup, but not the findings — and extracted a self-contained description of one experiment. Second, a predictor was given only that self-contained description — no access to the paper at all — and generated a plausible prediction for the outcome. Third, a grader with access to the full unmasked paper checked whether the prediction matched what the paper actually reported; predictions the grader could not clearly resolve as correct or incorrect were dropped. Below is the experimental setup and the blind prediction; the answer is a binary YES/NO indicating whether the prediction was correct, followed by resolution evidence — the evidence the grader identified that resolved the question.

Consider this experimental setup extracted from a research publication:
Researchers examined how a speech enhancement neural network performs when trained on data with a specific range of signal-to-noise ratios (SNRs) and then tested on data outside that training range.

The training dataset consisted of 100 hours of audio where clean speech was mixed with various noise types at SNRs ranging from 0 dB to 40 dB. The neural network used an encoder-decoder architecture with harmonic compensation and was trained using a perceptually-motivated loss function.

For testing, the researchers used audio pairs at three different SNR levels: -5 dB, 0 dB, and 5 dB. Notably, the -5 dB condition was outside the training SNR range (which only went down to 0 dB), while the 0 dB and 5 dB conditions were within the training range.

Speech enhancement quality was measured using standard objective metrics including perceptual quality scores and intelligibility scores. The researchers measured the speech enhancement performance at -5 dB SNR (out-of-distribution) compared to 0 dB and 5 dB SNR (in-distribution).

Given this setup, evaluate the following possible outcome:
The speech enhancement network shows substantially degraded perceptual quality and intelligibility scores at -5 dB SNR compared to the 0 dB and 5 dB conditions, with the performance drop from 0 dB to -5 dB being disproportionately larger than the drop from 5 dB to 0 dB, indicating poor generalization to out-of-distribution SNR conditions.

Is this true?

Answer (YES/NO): NO